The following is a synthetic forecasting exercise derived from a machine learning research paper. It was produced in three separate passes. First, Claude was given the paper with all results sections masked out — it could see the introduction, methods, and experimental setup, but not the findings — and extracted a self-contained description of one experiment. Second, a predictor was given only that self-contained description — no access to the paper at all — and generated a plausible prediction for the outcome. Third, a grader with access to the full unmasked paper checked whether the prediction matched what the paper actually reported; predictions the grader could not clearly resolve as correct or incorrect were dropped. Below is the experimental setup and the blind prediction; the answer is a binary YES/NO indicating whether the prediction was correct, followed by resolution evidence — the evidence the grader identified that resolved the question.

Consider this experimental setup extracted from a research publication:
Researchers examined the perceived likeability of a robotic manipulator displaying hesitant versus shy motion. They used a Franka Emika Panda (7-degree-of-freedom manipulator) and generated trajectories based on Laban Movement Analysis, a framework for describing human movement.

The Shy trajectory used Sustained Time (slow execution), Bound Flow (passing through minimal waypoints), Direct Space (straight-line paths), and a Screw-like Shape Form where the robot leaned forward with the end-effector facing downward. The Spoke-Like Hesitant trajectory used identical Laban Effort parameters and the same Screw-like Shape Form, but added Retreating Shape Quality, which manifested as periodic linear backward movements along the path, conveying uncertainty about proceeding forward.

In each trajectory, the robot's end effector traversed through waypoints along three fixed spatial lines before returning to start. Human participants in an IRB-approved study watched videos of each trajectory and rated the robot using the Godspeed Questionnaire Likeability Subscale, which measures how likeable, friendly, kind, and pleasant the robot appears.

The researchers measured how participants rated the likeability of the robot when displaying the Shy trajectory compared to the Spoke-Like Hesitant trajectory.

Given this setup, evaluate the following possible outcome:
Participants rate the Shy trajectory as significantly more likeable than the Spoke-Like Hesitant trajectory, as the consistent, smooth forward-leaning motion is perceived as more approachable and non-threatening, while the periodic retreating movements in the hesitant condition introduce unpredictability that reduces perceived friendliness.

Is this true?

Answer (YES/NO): YES